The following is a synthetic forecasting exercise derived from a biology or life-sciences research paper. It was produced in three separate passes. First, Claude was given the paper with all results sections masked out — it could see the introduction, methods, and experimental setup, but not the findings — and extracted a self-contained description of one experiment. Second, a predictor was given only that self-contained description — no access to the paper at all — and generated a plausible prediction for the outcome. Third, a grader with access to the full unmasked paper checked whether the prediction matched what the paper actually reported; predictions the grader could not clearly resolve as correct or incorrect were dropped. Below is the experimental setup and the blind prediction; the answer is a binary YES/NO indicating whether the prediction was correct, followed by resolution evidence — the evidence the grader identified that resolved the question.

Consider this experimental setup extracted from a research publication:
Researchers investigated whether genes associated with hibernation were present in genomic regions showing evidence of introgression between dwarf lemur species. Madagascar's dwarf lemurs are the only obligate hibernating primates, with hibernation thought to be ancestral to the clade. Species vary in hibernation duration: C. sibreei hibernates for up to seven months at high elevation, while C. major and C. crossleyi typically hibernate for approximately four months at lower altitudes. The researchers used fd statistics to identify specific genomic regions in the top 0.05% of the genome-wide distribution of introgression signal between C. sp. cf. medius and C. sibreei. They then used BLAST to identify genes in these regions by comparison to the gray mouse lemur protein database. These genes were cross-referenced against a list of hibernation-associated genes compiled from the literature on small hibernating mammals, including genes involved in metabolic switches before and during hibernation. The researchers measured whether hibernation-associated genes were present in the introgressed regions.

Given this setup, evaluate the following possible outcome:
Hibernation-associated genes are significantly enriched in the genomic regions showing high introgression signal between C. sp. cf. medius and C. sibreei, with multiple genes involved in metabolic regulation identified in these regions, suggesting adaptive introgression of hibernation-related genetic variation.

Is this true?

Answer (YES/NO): NO